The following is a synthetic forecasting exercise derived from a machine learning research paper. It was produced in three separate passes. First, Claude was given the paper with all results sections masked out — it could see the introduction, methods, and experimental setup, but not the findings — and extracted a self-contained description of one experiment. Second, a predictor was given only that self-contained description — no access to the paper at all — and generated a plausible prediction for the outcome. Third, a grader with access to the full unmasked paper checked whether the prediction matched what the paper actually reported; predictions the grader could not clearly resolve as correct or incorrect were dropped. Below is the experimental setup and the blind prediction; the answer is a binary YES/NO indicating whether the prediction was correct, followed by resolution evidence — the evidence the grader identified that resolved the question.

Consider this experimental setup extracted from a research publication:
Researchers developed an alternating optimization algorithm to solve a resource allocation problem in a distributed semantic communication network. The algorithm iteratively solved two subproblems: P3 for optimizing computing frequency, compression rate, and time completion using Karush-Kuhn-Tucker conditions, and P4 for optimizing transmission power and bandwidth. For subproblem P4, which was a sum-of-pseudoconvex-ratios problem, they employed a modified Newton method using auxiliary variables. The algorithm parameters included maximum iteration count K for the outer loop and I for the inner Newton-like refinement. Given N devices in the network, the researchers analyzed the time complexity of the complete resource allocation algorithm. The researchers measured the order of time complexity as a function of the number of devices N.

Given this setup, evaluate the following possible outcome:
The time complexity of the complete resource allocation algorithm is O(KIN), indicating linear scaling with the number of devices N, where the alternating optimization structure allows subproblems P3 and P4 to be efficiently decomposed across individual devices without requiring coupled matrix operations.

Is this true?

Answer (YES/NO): YES